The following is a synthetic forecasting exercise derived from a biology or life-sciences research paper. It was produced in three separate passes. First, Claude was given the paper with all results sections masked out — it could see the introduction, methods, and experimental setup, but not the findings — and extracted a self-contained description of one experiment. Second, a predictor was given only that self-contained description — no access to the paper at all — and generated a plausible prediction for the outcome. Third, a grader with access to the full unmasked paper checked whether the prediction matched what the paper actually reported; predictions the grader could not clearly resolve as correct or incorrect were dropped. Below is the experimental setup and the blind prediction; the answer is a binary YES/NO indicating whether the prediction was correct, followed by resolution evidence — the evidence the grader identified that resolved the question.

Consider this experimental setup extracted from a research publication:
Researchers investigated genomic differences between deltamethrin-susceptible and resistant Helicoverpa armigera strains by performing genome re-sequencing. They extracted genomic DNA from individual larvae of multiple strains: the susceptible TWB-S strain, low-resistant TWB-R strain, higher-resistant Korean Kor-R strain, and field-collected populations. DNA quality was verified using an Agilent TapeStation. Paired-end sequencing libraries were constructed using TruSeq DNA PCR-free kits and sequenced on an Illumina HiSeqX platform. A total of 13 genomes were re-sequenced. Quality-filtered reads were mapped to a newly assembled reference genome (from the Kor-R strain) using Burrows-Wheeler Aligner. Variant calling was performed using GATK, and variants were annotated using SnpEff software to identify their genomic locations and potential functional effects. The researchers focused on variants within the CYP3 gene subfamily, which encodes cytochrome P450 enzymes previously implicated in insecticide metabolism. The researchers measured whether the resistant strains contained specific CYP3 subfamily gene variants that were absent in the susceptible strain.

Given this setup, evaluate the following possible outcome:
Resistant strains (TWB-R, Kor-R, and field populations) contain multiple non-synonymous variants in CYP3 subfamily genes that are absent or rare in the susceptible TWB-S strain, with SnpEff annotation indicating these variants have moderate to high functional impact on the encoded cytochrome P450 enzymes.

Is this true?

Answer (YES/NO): NO